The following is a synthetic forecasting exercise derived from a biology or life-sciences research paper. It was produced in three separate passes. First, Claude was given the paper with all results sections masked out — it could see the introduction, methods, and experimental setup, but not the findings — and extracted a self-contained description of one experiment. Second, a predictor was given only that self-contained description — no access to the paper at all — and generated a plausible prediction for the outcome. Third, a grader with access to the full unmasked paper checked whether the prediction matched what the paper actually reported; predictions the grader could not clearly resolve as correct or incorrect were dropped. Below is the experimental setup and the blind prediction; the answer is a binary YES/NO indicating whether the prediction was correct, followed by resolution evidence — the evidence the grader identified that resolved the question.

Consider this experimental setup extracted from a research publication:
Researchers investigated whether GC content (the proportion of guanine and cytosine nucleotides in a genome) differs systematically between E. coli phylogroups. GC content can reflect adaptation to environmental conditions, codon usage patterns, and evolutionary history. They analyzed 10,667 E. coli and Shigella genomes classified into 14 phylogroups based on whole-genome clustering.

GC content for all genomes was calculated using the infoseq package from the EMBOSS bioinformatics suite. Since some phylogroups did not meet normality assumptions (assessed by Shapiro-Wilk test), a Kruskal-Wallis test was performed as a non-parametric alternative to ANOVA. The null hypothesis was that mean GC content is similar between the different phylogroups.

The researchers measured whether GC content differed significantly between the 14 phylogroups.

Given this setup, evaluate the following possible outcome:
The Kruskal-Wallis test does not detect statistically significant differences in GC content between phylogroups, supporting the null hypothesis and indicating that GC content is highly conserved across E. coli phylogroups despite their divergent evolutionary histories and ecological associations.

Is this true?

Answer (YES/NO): NO